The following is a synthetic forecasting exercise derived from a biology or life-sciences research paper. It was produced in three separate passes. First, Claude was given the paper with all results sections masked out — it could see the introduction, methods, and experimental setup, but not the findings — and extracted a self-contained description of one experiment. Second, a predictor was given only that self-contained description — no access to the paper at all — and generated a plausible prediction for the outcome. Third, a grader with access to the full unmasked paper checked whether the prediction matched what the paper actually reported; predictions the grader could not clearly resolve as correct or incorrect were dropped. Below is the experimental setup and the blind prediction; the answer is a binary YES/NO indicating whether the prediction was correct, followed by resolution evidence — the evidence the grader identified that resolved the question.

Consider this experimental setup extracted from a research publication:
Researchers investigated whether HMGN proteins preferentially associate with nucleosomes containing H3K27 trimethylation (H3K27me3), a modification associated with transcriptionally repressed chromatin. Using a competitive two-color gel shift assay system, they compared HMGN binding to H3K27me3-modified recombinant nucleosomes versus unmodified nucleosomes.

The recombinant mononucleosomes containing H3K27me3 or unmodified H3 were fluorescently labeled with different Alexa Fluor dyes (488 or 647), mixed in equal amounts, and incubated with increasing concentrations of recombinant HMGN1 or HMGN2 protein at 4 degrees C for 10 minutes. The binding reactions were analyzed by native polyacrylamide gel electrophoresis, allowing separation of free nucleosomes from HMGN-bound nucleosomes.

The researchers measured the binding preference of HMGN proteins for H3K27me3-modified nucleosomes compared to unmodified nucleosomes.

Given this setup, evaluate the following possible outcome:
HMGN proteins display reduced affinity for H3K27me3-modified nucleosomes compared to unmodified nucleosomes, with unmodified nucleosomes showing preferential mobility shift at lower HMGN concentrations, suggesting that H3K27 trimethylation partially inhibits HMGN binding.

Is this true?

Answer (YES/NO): NO